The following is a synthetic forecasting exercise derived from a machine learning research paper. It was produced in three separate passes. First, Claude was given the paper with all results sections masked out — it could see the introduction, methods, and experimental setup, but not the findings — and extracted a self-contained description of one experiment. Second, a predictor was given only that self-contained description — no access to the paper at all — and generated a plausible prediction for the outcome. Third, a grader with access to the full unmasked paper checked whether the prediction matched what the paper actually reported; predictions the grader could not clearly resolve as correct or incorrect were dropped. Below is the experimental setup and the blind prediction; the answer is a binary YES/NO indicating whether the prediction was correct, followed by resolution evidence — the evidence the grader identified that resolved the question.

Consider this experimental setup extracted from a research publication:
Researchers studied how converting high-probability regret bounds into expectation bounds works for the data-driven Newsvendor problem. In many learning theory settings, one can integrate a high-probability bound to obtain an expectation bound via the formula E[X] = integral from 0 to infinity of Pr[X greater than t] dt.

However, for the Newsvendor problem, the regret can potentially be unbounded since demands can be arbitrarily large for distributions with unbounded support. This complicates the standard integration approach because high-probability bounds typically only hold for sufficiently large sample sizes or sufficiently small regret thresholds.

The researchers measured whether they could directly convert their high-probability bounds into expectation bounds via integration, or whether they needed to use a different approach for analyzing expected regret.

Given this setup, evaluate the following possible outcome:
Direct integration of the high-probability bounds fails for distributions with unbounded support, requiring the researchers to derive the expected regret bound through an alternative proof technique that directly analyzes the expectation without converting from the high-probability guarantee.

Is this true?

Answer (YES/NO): YES